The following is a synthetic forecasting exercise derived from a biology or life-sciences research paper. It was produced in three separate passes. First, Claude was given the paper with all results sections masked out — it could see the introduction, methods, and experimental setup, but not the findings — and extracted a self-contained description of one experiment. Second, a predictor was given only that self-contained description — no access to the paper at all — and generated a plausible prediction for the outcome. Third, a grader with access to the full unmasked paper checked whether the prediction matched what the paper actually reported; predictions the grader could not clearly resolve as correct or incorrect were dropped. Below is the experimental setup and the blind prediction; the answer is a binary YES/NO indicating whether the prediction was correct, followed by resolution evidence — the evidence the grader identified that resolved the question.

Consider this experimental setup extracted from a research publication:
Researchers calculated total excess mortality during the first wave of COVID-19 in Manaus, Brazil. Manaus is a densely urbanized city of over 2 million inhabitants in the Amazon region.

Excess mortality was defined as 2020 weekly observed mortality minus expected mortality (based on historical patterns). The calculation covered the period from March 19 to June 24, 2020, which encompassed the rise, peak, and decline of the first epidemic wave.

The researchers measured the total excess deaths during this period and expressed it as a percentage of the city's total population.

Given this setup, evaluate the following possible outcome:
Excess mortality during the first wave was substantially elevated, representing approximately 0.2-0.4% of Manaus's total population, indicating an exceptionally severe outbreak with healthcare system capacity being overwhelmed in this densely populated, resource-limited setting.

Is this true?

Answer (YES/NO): NO